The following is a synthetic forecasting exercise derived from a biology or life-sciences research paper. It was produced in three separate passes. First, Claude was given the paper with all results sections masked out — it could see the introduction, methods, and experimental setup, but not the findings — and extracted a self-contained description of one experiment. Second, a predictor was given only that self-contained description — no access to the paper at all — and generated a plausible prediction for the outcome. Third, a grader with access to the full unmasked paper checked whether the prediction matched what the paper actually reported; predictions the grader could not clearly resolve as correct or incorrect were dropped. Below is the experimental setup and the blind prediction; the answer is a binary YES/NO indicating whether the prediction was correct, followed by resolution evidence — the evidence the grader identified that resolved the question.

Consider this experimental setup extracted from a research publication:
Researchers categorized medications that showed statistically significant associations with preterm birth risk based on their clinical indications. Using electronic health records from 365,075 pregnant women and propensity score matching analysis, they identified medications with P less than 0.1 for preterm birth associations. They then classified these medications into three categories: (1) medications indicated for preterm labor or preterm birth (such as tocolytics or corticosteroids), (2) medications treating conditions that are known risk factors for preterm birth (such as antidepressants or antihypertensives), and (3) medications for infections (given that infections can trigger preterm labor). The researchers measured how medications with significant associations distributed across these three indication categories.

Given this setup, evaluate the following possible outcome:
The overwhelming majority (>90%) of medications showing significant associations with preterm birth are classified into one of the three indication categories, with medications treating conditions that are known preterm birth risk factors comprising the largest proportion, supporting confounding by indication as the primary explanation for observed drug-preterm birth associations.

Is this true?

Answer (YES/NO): NO